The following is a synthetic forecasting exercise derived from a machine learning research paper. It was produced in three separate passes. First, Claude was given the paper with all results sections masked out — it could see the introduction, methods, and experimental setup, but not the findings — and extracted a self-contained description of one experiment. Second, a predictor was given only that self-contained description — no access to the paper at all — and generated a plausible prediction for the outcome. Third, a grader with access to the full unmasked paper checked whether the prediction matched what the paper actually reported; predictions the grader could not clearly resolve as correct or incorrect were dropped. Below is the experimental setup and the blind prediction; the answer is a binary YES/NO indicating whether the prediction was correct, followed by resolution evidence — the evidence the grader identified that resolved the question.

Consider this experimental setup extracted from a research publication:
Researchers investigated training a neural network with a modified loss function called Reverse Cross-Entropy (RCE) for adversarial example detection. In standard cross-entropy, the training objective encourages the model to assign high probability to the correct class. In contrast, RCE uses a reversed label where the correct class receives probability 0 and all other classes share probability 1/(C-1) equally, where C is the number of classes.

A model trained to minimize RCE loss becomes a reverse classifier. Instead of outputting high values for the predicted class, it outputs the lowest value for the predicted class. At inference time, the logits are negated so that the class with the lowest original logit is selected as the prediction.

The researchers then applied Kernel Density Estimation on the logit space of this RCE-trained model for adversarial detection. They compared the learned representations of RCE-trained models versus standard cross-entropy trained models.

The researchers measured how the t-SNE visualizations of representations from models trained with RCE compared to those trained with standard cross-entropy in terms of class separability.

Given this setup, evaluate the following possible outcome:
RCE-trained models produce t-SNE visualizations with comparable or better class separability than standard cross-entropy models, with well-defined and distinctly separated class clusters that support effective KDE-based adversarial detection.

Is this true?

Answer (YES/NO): YES